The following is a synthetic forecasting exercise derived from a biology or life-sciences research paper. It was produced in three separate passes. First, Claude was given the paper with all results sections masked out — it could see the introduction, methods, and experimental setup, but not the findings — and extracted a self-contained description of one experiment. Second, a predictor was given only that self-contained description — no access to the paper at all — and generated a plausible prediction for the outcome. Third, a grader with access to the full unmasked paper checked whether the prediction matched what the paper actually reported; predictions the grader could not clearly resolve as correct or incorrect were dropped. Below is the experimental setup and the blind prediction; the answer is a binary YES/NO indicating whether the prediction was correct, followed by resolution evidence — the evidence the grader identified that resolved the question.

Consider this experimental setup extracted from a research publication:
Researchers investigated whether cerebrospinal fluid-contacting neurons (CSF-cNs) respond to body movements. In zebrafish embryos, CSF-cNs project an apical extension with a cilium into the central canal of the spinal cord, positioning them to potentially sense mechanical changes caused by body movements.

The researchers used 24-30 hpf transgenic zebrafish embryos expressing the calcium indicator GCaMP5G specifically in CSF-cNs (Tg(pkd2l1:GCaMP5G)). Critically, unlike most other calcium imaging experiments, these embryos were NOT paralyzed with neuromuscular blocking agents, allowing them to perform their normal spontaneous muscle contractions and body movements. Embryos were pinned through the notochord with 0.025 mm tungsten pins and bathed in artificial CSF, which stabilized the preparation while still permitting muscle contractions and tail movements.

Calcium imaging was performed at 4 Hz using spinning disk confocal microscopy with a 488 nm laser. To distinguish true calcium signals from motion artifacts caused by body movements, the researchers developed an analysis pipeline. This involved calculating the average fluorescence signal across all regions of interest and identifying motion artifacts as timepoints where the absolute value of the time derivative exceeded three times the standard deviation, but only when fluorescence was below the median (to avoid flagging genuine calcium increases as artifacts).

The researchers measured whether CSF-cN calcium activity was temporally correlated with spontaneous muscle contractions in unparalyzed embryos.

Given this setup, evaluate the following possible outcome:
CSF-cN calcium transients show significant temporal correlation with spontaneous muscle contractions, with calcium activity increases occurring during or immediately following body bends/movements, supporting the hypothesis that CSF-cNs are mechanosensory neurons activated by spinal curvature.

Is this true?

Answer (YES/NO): YES